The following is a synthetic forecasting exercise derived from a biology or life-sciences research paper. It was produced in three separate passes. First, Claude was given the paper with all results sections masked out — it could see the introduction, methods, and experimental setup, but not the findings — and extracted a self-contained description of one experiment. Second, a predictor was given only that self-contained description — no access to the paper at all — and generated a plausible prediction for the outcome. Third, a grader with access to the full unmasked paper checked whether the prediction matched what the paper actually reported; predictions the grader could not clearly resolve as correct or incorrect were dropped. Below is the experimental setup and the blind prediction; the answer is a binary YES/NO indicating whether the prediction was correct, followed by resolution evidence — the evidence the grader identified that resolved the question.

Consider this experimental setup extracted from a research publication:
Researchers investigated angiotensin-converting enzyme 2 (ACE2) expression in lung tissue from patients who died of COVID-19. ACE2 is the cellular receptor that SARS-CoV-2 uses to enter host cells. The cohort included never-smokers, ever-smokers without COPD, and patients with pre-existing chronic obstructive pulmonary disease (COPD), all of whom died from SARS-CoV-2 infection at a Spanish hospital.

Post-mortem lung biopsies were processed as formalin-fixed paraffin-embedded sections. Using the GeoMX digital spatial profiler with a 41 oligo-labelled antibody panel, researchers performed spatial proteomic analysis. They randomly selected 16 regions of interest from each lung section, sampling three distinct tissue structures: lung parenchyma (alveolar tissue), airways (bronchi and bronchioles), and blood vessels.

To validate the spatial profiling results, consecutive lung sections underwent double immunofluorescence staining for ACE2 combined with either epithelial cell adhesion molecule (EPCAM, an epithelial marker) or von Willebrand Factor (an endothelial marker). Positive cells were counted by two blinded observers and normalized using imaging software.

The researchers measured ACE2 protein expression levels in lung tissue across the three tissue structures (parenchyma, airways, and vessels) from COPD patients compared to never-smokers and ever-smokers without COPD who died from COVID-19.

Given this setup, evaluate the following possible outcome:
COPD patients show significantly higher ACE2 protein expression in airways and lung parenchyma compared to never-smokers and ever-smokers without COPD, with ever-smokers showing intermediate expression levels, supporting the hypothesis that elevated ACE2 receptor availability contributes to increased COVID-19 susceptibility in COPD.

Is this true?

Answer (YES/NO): NO